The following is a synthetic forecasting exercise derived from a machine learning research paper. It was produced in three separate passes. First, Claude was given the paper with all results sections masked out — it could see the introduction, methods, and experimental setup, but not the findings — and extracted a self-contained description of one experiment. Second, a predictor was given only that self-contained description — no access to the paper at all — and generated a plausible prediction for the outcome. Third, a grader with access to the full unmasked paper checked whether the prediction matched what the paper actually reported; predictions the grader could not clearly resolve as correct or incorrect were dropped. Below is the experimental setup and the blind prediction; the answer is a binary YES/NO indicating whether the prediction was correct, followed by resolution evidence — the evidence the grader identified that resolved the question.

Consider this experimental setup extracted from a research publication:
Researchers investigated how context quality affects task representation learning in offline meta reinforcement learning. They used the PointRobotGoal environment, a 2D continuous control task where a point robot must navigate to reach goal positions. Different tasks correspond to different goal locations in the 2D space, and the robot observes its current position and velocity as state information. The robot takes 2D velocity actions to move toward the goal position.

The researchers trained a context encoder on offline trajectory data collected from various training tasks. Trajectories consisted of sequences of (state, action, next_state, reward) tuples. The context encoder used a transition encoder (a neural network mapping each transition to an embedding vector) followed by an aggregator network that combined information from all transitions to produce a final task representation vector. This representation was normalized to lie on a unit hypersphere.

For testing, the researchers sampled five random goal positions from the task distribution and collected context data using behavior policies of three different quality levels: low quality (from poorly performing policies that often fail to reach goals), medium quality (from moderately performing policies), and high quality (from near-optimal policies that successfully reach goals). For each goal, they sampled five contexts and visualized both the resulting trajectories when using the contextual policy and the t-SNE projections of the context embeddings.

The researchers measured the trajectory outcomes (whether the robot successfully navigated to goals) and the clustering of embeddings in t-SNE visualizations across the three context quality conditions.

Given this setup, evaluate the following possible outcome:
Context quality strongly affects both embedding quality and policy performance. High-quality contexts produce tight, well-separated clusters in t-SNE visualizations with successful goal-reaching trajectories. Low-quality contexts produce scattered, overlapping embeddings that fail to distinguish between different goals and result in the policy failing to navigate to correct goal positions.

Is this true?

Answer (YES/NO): YES